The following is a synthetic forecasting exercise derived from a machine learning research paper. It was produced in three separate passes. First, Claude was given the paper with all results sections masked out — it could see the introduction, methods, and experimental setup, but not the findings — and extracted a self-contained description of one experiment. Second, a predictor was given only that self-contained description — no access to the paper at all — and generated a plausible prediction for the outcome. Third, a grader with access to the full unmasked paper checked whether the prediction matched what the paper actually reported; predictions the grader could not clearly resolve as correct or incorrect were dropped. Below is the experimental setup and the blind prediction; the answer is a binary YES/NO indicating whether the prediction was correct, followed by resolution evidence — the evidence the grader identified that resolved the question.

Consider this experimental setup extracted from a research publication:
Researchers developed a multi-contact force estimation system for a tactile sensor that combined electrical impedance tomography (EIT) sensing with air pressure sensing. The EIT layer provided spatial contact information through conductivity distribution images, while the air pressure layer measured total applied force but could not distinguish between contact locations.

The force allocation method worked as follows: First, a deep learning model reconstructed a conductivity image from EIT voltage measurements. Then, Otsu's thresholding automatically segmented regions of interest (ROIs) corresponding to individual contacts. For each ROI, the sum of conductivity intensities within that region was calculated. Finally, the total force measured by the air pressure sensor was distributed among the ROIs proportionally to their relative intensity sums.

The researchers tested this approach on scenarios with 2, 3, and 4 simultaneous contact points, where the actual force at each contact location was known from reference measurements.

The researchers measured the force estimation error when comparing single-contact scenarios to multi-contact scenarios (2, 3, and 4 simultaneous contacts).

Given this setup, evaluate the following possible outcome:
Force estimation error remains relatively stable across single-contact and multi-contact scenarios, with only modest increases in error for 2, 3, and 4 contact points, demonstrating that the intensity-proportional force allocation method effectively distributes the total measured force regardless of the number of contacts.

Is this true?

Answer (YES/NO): YES